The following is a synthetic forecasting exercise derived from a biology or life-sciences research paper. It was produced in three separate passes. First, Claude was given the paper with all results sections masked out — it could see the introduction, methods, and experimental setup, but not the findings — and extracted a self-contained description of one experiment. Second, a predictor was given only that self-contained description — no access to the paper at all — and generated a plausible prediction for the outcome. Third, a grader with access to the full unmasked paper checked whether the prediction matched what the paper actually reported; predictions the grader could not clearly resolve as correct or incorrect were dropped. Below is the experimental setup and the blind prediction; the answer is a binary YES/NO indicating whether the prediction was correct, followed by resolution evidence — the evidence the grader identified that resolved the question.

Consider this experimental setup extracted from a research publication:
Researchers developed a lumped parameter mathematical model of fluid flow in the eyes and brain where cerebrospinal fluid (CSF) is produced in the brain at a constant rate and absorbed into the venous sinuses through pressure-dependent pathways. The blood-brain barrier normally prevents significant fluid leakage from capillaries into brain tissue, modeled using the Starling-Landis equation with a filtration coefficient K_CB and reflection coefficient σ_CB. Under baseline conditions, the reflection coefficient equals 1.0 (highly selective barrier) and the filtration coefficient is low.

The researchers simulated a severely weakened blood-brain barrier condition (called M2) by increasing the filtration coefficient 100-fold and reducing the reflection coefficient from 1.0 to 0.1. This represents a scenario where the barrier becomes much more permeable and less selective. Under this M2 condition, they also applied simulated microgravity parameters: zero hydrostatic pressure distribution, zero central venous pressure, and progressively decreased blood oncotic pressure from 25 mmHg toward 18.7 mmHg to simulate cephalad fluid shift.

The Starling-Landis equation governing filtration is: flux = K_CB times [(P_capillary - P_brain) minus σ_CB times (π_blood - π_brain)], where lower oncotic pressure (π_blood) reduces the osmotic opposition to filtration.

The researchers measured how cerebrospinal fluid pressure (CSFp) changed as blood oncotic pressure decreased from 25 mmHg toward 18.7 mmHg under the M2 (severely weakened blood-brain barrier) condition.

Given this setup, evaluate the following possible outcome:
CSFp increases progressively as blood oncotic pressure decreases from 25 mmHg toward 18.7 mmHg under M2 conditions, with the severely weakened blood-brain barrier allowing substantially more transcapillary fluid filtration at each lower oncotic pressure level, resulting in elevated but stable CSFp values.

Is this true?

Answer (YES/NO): YES